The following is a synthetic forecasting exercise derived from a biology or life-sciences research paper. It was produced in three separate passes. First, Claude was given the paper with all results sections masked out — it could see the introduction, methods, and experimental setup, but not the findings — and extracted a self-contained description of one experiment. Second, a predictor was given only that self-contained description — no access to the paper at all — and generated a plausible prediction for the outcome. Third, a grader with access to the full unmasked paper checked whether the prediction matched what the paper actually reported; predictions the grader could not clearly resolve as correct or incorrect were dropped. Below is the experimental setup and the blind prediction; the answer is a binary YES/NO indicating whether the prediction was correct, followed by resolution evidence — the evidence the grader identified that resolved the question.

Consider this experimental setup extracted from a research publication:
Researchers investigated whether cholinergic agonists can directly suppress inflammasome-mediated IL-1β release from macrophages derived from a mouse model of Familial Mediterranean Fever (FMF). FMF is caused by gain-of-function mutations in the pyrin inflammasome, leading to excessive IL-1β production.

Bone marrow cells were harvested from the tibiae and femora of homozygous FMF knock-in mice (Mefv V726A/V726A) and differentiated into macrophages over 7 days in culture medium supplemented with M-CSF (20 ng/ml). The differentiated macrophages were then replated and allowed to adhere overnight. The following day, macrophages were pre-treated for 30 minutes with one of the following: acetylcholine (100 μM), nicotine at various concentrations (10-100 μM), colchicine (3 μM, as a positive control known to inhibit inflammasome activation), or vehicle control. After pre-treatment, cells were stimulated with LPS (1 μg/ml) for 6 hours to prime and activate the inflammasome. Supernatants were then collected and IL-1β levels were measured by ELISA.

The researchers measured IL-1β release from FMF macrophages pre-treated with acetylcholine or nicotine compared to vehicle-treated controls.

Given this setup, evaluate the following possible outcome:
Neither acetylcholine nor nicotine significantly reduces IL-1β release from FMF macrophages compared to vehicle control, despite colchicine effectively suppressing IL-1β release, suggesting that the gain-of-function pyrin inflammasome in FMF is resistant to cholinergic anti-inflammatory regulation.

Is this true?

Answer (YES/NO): YES